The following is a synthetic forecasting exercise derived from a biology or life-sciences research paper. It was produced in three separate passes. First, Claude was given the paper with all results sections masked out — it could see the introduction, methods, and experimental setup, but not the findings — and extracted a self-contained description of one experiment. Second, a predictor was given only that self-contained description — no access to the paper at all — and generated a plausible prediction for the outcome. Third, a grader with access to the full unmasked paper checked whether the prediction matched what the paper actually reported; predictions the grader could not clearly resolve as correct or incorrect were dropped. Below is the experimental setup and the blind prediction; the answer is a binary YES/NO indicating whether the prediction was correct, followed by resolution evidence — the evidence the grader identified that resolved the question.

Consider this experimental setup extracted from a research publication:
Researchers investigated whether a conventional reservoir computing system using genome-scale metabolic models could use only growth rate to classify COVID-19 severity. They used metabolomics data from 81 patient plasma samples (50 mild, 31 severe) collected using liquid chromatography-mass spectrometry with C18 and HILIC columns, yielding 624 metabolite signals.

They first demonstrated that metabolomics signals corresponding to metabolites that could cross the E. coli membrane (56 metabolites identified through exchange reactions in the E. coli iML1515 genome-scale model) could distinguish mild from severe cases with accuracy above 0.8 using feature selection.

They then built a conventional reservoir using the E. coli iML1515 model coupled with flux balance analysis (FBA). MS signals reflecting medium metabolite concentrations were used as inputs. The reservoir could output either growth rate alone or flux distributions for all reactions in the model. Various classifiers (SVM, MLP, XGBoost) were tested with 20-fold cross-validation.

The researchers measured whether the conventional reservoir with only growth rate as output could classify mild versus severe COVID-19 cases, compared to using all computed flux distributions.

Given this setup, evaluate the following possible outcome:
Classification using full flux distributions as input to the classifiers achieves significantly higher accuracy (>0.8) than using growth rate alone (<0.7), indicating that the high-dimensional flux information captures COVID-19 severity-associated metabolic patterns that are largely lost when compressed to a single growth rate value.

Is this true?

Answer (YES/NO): YES